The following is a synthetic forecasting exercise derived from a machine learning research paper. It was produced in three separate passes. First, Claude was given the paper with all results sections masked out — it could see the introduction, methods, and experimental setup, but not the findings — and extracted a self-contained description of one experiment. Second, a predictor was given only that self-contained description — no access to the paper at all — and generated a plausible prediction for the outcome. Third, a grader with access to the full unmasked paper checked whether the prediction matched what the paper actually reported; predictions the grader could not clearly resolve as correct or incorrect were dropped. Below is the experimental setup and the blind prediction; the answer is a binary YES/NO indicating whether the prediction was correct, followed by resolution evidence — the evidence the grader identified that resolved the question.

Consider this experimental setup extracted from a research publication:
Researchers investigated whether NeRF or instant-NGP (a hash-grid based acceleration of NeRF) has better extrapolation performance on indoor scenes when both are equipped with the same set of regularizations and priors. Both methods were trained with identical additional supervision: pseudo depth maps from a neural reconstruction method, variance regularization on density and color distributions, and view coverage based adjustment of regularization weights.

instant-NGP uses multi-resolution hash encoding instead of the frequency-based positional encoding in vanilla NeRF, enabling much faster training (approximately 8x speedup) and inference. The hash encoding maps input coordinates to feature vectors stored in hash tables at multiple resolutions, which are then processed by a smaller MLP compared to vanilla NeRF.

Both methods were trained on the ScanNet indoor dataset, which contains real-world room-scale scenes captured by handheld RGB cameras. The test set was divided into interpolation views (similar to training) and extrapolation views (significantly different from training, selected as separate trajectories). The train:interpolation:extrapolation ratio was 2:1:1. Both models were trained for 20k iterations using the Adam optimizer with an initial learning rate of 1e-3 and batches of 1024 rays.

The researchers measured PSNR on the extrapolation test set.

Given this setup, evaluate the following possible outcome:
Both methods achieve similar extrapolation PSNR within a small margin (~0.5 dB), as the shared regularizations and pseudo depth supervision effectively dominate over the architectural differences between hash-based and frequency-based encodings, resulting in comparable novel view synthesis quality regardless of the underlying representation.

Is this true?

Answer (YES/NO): NO